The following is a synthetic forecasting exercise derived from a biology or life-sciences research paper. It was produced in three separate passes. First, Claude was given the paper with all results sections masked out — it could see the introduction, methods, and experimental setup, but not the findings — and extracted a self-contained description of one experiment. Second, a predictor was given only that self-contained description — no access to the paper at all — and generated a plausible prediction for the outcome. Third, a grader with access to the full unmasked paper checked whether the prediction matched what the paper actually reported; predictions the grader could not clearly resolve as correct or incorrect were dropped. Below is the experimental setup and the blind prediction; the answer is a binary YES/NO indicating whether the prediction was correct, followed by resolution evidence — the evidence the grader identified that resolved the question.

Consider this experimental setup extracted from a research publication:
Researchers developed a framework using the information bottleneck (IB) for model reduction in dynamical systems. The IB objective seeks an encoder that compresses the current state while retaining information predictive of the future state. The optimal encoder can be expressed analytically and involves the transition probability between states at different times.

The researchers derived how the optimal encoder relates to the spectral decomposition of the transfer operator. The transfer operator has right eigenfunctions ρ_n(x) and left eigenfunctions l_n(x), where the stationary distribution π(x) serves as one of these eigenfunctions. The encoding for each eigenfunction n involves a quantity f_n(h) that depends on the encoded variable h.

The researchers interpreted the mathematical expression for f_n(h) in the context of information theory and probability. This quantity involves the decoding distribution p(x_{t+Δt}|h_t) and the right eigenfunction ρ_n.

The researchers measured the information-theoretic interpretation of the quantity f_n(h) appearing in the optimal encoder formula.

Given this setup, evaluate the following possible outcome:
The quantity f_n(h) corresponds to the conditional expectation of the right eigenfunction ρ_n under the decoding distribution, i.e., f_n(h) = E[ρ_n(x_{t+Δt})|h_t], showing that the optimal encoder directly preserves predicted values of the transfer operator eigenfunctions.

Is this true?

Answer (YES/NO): NO